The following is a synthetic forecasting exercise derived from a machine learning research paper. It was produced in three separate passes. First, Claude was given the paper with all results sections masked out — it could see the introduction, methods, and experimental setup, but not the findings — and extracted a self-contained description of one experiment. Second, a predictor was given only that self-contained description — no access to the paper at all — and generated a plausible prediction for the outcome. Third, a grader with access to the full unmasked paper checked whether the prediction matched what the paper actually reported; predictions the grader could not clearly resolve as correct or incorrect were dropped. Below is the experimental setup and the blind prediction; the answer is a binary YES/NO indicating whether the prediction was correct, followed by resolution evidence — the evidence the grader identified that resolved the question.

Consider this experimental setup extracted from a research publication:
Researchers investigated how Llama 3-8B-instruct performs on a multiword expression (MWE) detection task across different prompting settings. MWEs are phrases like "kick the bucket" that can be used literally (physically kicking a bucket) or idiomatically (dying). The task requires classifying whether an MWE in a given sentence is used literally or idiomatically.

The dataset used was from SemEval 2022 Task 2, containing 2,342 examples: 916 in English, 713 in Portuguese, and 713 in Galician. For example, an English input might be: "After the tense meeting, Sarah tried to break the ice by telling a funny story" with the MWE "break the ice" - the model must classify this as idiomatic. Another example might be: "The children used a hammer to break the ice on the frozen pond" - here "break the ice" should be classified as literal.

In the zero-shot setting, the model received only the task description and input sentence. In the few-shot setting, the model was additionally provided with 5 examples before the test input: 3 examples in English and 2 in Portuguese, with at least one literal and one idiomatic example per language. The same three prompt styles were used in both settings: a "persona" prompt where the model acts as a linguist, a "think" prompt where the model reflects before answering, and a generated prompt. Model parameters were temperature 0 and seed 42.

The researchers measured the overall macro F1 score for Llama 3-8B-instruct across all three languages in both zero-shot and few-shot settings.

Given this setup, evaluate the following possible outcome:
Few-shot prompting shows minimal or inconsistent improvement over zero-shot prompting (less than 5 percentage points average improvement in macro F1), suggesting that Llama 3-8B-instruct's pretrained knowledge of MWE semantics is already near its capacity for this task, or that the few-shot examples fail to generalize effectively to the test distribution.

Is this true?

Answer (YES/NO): NO